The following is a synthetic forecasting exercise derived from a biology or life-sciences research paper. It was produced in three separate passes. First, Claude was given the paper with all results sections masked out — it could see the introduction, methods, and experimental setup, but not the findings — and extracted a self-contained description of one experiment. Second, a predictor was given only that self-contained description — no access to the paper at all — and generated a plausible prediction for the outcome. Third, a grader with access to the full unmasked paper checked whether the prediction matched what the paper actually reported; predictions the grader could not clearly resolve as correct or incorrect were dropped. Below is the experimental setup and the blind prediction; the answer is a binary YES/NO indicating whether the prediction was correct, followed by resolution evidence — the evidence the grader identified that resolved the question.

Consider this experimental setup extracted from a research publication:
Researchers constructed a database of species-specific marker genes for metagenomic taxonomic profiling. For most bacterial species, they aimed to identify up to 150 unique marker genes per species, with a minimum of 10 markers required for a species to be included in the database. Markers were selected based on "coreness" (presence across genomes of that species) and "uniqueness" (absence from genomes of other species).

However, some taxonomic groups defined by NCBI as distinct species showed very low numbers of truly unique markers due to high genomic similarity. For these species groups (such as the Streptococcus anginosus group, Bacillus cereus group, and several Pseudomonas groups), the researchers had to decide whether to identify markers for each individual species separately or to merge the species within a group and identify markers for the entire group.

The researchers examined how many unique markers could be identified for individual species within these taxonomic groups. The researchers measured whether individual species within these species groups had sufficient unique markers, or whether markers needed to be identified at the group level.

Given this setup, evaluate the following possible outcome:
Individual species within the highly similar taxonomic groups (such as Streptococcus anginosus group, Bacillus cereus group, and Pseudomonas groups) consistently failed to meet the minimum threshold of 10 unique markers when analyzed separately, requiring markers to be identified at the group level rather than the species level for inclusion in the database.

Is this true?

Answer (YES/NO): NO